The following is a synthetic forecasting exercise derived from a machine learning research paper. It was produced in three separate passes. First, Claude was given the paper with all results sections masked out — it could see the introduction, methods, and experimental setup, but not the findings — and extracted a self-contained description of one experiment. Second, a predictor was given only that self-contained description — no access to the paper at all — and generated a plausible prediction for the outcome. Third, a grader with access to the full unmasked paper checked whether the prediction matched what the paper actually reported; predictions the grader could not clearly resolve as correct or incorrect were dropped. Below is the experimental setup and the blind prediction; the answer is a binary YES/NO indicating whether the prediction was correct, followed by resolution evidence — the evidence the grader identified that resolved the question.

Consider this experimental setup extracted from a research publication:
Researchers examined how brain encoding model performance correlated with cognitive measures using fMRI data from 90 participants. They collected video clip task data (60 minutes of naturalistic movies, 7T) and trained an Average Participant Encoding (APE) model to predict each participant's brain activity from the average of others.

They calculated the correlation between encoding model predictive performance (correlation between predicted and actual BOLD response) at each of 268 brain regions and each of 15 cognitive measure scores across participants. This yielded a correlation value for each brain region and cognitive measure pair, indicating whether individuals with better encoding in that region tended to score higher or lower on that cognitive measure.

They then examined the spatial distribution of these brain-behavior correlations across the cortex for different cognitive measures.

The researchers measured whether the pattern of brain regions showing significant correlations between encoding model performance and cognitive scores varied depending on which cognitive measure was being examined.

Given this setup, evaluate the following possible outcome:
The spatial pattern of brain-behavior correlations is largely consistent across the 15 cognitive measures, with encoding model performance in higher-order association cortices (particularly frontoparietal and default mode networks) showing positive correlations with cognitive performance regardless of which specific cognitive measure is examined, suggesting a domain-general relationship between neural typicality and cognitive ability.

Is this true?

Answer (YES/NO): NO